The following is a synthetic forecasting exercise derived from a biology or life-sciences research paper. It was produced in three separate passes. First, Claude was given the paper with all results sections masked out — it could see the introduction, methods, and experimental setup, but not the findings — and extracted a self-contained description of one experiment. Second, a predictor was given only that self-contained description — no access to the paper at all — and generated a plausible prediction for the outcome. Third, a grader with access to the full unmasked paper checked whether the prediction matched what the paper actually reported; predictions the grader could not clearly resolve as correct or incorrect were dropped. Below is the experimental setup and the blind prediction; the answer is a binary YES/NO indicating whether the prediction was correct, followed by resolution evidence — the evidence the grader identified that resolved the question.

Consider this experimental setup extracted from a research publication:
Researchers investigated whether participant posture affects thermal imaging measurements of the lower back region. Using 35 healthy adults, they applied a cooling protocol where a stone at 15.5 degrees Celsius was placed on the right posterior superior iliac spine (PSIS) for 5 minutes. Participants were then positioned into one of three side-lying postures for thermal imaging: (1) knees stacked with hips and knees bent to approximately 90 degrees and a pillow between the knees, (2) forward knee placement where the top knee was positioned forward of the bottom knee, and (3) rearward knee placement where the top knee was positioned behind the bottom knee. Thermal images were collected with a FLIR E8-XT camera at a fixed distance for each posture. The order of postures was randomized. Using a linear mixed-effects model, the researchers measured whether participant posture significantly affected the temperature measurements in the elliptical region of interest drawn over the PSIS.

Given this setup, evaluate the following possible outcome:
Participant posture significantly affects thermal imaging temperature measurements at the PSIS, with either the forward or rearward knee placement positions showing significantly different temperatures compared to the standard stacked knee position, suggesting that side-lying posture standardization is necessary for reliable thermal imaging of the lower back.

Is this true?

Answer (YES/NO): NO